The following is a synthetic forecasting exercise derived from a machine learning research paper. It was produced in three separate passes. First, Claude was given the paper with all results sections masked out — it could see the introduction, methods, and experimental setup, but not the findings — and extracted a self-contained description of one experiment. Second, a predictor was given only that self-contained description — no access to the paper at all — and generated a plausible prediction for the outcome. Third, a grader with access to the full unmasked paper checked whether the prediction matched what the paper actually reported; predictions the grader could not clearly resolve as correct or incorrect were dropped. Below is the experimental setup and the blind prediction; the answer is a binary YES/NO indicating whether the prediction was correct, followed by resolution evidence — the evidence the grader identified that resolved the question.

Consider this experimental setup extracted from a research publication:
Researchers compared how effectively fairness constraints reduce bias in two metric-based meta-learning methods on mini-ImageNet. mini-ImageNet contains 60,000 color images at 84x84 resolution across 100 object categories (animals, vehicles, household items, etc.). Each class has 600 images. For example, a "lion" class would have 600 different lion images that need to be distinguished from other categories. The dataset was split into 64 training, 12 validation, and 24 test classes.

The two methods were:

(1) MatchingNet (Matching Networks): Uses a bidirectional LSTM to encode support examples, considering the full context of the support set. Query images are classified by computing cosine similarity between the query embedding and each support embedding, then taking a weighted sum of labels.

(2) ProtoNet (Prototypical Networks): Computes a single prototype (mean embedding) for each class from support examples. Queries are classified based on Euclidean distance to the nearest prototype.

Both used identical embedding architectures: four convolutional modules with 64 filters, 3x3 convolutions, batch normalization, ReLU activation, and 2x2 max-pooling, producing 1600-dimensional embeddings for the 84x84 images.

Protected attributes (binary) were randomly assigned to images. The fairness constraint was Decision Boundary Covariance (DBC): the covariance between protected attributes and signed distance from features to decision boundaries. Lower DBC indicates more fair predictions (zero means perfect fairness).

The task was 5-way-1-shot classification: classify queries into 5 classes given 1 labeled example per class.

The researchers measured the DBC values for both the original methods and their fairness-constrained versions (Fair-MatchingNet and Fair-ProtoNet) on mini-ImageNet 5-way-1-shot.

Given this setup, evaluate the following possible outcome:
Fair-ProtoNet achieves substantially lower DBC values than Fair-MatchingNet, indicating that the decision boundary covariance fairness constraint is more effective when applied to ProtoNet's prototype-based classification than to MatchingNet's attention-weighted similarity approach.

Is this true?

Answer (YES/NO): NO